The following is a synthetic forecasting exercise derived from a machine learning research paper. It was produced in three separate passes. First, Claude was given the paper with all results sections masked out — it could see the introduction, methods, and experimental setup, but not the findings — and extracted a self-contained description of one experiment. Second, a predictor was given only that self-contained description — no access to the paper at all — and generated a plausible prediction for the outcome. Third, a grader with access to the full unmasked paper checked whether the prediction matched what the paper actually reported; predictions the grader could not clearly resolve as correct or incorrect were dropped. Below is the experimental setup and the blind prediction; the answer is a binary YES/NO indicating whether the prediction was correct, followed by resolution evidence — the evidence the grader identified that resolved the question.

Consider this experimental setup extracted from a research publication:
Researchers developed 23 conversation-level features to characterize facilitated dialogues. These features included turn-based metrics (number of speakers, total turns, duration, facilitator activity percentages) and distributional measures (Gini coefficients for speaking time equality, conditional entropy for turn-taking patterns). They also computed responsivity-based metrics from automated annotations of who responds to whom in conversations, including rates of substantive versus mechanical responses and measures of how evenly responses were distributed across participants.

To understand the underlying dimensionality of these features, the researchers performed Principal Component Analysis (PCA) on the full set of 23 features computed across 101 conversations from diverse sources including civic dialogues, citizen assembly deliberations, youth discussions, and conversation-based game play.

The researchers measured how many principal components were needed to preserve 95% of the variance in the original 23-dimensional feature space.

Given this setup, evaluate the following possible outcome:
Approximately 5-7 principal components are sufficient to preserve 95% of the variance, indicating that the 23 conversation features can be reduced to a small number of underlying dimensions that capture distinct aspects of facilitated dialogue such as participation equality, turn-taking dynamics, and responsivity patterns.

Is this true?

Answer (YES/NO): NO